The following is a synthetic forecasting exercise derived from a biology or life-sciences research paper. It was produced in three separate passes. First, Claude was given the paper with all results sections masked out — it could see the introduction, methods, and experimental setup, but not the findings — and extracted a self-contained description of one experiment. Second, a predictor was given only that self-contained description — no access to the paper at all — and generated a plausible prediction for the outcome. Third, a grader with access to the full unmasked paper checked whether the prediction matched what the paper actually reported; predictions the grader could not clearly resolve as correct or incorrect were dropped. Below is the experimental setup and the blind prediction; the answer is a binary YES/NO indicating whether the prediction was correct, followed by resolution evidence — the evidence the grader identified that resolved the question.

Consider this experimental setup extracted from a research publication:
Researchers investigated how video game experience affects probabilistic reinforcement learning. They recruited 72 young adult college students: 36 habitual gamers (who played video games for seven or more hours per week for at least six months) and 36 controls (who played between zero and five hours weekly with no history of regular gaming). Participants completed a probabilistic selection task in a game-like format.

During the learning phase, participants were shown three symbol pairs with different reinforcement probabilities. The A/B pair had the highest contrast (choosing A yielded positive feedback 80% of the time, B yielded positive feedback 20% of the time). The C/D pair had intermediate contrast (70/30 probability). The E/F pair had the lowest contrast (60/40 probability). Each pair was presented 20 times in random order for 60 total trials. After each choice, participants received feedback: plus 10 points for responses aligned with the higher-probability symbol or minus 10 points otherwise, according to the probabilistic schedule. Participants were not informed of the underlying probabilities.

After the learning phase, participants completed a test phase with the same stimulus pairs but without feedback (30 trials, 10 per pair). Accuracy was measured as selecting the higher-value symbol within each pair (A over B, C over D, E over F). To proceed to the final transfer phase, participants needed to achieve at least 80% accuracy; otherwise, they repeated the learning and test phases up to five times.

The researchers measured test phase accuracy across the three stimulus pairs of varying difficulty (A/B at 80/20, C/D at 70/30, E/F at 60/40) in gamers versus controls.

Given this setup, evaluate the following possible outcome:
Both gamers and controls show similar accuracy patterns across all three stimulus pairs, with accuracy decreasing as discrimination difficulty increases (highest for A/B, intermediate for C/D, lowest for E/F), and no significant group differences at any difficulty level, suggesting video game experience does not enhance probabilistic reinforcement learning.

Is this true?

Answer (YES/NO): NO